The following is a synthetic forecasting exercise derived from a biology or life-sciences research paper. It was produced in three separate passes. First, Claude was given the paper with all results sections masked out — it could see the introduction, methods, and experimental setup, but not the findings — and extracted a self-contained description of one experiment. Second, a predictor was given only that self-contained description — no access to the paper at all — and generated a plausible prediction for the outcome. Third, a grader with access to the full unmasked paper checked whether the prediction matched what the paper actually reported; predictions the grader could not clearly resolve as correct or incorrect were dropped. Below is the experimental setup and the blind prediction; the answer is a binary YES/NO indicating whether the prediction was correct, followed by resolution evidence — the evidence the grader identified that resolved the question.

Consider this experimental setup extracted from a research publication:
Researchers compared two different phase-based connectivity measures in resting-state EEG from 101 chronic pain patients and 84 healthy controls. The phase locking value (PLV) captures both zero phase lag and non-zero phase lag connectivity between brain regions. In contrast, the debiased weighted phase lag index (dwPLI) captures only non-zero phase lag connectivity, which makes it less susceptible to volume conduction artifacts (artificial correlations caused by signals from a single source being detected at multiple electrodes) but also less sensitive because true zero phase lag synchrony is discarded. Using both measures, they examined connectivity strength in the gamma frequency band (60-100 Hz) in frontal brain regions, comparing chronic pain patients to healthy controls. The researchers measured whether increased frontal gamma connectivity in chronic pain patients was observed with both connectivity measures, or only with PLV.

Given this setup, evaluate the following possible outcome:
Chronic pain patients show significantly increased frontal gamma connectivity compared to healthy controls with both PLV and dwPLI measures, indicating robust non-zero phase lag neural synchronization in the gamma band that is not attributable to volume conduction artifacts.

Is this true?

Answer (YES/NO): NO